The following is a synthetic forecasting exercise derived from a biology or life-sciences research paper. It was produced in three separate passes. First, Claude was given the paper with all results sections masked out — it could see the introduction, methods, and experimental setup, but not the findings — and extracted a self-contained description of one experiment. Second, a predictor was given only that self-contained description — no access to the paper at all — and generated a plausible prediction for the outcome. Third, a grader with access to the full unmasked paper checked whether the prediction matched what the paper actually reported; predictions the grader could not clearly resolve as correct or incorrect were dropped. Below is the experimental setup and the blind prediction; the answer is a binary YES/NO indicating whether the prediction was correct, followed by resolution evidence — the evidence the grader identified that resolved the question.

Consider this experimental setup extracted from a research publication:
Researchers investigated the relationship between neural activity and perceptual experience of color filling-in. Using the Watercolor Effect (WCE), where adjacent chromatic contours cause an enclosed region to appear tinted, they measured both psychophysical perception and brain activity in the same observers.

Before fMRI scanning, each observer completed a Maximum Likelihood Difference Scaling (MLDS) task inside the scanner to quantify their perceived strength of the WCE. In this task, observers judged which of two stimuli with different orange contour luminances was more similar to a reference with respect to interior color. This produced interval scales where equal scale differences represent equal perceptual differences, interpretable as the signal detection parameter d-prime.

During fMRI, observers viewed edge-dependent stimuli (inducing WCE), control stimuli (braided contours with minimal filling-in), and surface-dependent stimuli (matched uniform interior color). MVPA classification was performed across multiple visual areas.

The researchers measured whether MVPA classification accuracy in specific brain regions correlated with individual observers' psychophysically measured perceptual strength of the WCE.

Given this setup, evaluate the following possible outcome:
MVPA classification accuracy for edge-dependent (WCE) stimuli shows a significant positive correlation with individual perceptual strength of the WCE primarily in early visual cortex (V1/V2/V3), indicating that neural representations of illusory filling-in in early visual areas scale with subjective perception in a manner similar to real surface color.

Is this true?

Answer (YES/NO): NO